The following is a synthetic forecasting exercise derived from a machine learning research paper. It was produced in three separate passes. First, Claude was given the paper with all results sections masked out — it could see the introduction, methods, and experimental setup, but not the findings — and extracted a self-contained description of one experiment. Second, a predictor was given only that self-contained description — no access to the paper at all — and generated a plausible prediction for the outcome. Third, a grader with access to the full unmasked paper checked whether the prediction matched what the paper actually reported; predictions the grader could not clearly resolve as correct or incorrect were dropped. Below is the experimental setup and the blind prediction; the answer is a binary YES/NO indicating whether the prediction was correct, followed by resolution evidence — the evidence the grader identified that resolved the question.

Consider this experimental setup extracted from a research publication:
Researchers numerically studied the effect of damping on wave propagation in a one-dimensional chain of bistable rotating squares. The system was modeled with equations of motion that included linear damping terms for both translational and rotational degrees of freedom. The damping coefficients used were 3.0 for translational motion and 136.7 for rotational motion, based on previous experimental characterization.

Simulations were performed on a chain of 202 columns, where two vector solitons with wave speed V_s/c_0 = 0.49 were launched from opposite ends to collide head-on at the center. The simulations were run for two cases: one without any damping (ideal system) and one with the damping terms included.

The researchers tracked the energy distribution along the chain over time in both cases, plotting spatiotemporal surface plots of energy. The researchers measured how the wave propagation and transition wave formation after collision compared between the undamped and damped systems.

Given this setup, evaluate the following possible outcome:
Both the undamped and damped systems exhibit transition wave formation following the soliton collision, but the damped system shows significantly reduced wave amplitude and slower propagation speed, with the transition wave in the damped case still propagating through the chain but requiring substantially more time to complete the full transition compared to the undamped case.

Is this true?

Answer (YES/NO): NO